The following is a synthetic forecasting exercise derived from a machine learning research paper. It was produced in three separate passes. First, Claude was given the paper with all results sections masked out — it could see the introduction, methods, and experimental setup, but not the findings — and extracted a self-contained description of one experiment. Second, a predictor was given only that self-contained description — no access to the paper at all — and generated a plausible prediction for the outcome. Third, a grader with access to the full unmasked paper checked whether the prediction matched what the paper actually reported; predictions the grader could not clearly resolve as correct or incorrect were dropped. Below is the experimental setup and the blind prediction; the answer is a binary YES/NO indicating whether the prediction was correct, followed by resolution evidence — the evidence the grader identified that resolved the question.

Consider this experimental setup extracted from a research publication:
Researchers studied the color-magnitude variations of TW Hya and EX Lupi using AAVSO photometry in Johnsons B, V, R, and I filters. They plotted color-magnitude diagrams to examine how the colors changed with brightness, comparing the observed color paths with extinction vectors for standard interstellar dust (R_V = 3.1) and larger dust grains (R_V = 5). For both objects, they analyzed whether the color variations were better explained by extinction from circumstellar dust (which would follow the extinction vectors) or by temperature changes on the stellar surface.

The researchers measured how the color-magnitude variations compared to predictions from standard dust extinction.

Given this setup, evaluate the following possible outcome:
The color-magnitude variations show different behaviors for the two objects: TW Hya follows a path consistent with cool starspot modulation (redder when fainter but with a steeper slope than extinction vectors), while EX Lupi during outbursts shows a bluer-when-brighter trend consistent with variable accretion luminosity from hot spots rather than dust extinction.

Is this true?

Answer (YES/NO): NO